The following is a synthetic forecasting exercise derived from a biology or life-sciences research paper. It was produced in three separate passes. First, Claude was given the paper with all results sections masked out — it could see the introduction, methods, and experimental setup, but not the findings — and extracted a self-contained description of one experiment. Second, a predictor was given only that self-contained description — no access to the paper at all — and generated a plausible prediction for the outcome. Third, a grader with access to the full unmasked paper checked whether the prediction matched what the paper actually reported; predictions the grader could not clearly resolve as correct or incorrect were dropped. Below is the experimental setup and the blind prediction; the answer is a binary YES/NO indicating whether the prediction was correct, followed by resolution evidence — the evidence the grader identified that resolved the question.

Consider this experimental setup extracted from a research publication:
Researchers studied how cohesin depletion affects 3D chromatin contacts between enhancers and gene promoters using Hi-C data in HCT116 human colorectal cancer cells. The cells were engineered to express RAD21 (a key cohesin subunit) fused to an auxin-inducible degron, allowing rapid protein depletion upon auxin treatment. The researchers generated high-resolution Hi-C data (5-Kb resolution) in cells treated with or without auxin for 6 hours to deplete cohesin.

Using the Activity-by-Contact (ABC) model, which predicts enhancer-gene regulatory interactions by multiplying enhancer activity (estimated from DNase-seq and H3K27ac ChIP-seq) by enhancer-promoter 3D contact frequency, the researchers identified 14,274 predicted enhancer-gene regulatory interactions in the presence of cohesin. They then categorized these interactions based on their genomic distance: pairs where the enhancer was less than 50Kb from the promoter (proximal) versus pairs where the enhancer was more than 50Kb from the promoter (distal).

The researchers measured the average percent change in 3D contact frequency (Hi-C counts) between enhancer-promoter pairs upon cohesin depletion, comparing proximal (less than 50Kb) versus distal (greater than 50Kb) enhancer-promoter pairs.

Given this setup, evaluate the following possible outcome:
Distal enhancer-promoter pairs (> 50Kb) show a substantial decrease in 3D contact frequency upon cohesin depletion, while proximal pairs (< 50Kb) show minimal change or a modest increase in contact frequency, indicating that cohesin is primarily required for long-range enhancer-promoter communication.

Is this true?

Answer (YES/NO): YES